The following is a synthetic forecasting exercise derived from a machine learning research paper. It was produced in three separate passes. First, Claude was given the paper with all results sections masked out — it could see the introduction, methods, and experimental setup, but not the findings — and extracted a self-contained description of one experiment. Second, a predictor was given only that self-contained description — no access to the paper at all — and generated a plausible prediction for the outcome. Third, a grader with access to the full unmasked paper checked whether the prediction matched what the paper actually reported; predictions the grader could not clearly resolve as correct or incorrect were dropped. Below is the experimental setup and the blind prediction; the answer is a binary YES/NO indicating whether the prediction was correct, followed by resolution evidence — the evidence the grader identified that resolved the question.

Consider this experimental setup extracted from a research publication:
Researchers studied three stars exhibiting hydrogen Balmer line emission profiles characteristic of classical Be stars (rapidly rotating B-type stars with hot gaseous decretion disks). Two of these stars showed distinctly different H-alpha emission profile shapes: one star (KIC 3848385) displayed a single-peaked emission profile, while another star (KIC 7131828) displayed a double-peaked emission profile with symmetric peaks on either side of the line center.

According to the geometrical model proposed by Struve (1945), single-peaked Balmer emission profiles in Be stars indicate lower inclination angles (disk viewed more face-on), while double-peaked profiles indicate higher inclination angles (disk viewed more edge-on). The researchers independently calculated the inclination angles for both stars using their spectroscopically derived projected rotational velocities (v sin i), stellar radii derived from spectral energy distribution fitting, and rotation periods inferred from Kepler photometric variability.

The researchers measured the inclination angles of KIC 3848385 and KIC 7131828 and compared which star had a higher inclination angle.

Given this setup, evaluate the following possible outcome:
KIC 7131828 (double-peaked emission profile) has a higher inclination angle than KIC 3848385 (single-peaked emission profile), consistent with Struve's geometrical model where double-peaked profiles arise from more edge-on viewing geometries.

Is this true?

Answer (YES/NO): YES